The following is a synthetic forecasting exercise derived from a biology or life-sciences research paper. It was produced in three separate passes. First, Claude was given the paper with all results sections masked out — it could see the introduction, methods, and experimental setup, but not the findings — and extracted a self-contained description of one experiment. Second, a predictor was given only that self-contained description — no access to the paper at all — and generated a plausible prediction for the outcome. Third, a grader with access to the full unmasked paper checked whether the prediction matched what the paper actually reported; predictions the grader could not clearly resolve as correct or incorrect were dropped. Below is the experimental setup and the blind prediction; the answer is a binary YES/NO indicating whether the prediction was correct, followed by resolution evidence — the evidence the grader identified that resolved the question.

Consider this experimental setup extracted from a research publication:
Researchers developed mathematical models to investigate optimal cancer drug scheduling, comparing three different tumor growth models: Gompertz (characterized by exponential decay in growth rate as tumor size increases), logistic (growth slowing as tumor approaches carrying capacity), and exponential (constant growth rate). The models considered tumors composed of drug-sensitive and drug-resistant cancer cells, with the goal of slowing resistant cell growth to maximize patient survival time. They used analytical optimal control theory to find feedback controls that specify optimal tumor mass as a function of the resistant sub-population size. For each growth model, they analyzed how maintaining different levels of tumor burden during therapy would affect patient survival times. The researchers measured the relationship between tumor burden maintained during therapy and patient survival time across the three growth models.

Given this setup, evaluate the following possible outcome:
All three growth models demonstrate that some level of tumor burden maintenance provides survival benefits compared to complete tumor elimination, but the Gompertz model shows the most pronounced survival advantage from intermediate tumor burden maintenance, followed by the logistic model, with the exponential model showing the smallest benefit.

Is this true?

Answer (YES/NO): NO